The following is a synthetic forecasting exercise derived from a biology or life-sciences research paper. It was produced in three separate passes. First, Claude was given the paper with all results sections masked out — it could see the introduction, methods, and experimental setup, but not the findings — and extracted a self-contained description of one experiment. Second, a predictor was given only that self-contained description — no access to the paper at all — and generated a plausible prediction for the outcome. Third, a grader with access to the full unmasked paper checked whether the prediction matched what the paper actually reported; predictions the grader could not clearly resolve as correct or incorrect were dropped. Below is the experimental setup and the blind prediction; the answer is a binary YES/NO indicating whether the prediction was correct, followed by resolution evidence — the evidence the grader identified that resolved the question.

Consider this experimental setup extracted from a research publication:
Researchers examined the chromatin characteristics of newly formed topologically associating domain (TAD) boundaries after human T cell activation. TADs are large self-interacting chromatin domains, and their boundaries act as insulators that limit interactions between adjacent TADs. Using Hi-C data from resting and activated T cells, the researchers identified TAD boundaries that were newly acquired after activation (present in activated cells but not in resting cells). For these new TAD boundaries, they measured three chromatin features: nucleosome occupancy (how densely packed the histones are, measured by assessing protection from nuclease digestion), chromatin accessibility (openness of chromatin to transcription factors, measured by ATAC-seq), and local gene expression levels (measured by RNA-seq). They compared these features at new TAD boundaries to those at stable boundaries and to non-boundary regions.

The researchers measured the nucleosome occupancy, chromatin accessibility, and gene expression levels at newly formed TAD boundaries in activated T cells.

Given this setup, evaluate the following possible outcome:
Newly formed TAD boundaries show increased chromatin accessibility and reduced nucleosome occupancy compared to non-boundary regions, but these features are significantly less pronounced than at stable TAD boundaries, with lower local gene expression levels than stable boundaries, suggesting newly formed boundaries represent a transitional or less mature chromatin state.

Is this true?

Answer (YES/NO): NO